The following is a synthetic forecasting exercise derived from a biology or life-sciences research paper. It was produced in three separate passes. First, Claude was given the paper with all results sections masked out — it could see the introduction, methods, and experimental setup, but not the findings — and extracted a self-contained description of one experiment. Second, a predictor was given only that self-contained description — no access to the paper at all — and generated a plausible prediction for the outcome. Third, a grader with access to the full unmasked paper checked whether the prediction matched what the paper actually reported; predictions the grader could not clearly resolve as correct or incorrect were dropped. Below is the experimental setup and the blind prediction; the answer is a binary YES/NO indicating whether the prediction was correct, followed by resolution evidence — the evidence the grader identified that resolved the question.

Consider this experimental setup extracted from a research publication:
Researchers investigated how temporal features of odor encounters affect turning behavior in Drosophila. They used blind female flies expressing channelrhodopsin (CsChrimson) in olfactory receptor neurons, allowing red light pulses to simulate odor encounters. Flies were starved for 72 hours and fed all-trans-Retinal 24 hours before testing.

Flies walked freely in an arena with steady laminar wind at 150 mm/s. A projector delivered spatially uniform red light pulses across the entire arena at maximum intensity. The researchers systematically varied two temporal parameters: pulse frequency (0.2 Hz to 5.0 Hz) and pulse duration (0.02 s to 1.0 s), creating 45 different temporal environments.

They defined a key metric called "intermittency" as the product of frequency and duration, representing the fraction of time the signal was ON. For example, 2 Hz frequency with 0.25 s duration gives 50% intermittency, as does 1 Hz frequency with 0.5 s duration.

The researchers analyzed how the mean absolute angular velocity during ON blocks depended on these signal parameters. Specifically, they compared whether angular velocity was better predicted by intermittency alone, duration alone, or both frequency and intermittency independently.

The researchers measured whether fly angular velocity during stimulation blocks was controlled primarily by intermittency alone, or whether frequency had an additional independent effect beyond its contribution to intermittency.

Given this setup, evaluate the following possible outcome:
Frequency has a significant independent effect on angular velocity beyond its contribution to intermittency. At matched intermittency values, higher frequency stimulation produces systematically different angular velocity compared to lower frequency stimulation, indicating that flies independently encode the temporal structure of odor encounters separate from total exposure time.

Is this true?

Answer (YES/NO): YES